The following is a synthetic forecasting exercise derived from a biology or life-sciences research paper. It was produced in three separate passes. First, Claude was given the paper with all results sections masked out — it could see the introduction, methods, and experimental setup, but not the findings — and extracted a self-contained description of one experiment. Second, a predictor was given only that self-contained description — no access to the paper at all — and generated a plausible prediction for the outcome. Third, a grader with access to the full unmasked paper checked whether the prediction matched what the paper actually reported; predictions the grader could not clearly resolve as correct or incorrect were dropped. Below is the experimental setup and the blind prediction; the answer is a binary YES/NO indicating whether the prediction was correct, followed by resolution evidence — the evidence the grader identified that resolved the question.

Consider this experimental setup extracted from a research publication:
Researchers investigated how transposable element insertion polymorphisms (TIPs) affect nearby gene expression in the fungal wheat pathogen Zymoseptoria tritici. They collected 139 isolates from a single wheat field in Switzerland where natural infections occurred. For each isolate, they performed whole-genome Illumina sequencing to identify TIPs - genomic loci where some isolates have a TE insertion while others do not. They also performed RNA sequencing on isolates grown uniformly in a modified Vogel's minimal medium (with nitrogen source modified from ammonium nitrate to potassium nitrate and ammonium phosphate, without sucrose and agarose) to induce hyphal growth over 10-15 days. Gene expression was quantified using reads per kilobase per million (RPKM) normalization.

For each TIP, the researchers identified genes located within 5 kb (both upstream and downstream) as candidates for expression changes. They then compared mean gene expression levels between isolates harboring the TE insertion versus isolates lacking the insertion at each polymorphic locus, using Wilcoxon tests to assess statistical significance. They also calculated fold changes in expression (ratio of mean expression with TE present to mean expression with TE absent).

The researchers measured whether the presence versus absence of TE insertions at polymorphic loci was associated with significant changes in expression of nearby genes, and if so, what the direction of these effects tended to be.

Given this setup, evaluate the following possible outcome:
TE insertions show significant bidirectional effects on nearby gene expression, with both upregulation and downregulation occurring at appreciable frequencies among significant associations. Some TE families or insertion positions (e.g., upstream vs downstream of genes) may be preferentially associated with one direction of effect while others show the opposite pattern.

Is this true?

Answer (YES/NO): NO